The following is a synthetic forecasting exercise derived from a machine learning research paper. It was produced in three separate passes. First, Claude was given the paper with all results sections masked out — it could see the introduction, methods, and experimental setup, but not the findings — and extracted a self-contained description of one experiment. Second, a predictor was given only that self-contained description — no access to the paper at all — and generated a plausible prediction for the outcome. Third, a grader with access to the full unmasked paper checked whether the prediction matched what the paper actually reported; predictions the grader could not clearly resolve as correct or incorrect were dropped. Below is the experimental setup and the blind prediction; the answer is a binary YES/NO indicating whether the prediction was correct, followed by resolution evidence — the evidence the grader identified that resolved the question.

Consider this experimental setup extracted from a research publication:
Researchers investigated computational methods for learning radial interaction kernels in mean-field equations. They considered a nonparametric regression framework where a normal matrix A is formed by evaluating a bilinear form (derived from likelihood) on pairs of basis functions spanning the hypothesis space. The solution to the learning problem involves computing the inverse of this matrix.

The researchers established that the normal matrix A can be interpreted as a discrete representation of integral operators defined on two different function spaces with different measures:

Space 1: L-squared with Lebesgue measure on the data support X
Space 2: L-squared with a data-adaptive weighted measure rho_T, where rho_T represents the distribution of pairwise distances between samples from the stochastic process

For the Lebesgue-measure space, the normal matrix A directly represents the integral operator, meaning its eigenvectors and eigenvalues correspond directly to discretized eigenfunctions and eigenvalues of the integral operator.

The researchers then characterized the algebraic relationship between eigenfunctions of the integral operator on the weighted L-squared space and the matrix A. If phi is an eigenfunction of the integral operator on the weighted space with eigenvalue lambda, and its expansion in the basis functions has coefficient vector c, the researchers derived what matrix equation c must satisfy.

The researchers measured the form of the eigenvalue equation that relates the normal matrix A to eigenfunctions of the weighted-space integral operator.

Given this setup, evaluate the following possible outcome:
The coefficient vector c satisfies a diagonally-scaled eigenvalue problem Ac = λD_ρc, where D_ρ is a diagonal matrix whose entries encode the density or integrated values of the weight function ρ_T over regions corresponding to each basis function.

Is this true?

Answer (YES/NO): NO